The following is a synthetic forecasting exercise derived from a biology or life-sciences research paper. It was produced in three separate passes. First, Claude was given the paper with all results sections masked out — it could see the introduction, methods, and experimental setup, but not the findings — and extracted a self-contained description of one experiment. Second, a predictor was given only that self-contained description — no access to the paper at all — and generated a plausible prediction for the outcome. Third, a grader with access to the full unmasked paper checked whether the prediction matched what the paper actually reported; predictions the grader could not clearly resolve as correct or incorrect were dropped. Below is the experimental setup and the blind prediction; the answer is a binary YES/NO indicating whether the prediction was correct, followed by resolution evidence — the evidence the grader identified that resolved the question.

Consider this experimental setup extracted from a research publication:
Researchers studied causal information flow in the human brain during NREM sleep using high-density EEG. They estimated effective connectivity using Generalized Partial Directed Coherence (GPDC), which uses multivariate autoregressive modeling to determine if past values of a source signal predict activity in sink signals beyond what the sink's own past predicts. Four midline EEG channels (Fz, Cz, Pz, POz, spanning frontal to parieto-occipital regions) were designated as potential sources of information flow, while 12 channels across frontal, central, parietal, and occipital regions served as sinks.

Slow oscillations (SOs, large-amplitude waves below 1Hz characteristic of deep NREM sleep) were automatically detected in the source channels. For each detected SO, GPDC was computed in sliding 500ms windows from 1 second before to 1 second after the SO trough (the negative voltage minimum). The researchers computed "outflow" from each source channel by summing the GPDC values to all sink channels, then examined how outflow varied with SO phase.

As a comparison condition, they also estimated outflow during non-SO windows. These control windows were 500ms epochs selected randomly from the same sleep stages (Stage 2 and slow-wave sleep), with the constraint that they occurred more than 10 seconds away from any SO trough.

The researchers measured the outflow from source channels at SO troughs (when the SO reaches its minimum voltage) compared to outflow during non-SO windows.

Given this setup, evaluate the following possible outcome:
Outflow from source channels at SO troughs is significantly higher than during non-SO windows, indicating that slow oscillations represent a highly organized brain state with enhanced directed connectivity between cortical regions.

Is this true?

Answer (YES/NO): NO